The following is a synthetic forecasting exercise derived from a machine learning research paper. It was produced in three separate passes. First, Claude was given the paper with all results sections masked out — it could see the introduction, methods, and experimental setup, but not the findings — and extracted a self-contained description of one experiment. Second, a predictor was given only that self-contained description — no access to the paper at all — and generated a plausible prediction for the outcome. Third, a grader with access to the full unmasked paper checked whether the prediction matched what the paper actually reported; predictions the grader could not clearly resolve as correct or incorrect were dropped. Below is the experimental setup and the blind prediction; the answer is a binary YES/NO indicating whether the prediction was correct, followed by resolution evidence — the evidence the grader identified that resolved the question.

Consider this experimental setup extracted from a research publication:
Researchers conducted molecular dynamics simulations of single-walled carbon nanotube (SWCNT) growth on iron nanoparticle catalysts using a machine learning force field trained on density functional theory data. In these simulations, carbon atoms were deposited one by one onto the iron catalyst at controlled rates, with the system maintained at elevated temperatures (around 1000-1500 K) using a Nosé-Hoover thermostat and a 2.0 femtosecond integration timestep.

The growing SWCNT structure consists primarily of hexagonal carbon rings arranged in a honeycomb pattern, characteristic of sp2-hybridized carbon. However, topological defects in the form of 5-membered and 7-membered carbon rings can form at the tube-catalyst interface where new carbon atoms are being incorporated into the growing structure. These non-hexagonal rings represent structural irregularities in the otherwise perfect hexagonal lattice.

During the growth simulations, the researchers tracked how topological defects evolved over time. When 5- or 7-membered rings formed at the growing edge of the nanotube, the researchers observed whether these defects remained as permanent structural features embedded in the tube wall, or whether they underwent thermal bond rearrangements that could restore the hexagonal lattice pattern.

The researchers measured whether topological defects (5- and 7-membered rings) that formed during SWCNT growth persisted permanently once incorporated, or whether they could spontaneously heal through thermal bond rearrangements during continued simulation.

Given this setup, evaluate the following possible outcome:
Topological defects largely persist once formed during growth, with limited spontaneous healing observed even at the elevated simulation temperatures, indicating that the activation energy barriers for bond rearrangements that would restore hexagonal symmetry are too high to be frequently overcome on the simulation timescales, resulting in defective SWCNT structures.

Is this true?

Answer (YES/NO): NO